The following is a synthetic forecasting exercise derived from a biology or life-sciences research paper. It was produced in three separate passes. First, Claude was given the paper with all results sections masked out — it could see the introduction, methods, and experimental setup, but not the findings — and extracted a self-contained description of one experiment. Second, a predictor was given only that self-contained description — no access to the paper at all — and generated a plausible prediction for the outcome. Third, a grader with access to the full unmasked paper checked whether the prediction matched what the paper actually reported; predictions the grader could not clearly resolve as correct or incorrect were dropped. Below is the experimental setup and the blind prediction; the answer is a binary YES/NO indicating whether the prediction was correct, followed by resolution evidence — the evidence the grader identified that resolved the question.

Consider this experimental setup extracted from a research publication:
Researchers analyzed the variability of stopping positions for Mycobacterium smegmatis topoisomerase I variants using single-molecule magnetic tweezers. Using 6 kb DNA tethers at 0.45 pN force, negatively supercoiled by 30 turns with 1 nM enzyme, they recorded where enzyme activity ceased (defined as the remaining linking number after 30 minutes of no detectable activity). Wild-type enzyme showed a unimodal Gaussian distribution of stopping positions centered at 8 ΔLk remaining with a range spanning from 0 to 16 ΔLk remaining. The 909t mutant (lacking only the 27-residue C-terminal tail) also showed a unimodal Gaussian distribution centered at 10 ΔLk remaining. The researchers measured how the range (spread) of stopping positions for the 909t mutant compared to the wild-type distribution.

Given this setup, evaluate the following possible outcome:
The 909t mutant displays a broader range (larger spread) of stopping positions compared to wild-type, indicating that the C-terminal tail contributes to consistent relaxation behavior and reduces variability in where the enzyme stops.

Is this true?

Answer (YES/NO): NO